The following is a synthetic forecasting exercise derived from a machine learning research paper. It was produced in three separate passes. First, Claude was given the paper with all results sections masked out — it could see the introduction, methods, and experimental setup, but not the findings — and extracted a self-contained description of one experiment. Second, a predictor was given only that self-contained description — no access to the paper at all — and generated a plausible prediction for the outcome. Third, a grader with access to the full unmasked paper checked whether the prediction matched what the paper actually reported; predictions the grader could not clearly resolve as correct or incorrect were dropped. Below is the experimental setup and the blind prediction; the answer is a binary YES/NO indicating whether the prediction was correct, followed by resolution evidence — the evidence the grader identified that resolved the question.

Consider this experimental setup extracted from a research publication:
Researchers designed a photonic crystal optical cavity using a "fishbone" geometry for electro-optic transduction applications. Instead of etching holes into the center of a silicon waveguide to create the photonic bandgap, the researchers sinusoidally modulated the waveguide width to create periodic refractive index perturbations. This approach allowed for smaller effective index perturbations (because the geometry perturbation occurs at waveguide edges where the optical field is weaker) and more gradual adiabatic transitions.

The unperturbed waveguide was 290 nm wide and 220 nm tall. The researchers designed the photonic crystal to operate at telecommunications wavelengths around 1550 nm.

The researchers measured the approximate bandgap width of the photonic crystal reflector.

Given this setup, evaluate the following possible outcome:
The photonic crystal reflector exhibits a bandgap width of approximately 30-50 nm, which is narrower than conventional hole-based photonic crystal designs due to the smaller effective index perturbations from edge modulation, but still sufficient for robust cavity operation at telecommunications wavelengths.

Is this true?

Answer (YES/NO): NO